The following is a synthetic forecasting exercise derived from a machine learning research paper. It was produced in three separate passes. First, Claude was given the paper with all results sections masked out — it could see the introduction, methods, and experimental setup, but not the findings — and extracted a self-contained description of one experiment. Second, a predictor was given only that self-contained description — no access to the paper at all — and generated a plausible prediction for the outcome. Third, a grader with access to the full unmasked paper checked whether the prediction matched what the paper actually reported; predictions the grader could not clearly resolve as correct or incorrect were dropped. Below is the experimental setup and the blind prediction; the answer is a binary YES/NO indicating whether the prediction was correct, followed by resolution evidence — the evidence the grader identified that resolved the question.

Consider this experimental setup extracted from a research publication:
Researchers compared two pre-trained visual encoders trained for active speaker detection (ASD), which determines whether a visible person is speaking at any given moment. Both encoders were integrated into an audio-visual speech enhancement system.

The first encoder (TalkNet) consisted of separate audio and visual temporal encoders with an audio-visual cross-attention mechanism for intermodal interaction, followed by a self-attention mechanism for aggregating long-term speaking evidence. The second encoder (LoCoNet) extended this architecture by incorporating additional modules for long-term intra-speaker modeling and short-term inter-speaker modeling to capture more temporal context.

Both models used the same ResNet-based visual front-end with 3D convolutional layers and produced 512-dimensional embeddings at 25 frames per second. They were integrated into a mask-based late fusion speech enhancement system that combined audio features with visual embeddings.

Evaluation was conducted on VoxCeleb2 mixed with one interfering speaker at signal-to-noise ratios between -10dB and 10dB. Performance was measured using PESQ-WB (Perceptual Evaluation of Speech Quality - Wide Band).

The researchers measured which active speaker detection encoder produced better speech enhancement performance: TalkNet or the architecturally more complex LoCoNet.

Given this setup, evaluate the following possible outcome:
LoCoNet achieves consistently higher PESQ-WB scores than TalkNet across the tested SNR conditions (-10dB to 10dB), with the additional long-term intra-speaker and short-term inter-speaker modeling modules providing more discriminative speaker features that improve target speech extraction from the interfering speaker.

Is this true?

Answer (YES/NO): NO